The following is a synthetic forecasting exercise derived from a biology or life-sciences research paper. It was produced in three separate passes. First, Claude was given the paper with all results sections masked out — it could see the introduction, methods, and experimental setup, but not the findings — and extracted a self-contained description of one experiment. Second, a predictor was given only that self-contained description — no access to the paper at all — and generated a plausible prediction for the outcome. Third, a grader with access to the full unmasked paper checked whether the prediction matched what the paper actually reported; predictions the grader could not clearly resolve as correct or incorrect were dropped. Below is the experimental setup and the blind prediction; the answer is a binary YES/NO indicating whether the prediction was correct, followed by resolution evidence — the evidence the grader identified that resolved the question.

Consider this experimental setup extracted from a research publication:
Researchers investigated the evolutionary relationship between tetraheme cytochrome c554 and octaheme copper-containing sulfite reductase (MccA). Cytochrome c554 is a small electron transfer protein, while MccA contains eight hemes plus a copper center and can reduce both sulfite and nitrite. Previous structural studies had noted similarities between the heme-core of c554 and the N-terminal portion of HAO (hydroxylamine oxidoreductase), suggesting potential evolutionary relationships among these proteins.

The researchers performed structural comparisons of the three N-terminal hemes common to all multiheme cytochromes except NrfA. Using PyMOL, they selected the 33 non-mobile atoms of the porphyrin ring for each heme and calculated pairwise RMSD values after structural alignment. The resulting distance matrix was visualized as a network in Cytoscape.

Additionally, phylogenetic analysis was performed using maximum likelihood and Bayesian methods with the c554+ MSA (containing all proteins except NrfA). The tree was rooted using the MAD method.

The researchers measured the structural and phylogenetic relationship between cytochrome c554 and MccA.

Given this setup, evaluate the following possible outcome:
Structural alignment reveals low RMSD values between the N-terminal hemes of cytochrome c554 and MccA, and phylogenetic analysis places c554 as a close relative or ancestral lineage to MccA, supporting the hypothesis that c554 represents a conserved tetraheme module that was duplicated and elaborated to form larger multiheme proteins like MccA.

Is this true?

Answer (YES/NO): NO